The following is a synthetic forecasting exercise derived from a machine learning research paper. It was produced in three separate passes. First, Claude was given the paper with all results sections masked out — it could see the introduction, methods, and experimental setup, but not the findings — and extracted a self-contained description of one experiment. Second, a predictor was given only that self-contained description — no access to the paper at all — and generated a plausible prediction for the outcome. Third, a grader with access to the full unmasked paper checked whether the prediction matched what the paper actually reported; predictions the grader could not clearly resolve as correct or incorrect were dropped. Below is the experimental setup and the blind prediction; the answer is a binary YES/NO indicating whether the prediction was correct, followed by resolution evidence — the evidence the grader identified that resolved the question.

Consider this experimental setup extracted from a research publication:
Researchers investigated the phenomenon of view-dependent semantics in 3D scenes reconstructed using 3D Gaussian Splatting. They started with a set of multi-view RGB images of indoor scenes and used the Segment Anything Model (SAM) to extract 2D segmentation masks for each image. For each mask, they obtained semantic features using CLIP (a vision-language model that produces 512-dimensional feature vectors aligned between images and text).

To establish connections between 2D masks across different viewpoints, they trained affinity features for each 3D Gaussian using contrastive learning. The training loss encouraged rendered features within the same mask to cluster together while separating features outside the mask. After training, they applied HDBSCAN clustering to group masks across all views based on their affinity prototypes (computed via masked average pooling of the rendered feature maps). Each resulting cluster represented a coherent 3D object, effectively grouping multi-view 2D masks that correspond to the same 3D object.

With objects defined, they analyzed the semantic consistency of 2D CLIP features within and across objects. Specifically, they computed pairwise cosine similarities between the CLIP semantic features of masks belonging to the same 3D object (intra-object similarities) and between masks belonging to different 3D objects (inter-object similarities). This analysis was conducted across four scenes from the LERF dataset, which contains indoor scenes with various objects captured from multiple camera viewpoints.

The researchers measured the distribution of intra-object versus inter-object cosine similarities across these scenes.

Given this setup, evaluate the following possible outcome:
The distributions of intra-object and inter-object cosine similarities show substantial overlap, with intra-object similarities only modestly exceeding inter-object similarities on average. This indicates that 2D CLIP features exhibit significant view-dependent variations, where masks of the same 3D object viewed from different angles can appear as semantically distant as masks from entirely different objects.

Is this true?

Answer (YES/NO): NO